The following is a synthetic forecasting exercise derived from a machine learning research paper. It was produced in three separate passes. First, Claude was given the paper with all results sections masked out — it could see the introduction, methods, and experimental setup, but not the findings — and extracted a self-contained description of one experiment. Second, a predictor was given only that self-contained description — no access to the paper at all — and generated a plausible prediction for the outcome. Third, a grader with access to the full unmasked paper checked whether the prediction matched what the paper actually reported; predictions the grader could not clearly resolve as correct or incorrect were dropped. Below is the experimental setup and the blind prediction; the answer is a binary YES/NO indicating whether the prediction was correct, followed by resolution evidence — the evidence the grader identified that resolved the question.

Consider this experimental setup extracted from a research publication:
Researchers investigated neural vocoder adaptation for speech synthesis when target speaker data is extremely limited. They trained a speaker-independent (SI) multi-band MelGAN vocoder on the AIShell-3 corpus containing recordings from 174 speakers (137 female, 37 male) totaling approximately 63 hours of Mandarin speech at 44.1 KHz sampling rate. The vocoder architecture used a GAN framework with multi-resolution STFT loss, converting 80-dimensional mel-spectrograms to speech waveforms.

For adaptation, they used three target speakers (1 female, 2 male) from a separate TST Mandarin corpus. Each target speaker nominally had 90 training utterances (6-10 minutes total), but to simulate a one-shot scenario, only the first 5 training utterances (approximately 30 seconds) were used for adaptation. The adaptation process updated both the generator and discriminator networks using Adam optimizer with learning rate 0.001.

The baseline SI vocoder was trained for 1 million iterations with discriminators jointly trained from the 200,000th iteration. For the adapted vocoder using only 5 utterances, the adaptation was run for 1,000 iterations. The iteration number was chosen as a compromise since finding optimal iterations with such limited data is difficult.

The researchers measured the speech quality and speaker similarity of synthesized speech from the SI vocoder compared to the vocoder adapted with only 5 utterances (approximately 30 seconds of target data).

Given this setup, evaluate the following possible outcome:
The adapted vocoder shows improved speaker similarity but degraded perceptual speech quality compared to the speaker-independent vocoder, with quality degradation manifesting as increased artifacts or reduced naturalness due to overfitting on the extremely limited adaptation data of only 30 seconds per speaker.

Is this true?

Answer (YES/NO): NO